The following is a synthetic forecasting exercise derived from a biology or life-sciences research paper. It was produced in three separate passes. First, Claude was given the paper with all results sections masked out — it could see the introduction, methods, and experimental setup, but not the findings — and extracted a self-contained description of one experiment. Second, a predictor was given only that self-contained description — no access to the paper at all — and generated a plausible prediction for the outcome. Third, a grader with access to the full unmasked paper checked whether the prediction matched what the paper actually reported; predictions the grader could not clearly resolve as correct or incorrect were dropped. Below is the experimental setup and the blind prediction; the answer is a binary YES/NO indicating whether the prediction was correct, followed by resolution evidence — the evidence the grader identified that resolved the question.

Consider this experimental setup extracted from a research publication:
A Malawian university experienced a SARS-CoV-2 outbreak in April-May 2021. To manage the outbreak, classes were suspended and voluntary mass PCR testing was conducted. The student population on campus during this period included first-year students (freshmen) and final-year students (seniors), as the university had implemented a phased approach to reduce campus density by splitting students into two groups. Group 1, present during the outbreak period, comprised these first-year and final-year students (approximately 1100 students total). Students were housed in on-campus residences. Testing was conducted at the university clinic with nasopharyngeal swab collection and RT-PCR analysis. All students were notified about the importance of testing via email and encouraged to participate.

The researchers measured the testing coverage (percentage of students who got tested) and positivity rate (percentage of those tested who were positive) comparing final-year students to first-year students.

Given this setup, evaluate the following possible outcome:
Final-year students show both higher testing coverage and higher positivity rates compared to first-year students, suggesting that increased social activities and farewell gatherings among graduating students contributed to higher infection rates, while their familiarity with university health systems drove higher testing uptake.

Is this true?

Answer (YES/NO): NO